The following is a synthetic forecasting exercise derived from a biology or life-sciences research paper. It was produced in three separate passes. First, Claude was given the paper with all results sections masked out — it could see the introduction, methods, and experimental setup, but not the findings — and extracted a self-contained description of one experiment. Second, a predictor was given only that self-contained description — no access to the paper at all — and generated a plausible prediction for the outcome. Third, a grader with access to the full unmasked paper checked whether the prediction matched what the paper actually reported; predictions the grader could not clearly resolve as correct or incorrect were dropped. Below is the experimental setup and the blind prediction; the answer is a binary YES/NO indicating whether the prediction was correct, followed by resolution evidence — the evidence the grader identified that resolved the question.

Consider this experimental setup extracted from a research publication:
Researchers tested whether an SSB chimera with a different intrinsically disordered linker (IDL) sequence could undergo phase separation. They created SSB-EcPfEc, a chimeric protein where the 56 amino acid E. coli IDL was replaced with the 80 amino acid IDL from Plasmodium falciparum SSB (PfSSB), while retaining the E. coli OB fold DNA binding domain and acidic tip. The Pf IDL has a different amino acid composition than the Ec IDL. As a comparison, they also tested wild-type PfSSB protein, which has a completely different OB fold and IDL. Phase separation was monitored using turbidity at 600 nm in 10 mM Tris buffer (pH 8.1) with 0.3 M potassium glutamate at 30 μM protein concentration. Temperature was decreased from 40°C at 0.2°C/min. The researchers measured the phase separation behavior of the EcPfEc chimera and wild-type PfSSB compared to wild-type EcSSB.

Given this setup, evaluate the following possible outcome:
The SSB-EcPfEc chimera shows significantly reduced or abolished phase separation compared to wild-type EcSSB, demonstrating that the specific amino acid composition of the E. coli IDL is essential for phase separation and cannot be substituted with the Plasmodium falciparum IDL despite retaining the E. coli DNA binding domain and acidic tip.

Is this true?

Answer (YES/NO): YES